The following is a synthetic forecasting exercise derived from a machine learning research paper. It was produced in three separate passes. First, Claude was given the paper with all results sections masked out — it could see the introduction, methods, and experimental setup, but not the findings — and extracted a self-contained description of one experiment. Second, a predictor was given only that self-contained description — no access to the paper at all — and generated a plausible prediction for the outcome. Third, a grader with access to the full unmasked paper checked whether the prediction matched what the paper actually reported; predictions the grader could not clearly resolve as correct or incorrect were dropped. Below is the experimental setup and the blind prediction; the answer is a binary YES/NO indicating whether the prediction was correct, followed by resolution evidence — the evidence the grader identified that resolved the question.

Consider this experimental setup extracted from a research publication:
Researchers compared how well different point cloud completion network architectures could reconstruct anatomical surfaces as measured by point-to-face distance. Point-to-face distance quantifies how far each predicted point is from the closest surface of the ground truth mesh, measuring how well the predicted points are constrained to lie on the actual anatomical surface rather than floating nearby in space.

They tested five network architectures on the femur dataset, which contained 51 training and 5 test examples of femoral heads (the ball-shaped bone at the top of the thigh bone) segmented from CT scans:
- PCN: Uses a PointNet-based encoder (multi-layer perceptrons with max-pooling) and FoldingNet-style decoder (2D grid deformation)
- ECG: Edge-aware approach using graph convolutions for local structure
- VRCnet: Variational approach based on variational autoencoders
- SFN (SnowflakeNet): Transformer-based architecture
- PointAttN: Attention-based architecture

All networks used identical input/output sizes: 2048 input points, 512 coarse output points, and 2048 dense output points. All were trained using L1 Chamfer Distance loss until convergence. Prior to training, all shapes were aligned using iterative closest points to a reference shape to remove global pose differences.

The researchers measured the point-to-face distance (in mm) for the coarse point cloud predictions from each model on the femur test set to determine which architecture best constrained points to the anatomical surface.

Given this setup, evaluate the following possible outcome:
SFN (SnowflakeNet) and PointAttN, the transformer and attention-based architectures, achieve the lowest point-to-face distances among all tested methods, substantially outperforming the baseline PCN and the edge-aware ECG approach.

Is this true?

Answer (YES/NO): NO